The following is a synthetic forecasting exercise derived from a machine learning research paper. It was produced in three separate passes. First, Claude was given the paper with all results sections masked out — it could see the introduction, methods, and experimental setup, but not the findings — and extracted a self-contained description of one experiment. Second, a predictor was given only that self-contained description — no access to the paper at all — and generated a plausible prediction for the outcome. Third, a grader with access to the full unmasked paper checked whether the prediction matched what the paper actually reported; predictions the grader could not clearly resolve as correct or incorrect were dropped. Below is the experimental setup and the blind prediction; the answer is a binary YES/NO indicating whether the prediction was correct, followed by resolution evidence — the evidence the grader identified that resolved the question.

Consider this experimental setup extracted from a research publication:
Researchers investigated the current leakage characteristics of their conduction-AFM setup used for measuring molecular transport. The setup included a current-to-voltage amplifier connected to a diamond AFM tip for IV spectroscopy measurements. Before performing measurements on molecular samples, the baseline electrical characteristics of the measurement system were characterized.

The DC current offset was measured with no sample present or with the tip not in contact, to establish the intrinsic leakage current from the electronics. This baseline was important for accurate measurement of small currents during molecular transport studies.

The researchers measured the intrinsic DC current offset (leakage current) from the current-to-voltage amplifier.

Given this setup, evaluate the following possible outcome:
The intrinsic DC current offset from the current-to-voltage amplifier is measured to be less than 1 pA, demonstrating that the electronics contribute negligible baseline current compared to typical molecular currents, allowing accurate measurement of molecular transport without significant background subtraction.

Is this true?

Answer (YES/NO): NO